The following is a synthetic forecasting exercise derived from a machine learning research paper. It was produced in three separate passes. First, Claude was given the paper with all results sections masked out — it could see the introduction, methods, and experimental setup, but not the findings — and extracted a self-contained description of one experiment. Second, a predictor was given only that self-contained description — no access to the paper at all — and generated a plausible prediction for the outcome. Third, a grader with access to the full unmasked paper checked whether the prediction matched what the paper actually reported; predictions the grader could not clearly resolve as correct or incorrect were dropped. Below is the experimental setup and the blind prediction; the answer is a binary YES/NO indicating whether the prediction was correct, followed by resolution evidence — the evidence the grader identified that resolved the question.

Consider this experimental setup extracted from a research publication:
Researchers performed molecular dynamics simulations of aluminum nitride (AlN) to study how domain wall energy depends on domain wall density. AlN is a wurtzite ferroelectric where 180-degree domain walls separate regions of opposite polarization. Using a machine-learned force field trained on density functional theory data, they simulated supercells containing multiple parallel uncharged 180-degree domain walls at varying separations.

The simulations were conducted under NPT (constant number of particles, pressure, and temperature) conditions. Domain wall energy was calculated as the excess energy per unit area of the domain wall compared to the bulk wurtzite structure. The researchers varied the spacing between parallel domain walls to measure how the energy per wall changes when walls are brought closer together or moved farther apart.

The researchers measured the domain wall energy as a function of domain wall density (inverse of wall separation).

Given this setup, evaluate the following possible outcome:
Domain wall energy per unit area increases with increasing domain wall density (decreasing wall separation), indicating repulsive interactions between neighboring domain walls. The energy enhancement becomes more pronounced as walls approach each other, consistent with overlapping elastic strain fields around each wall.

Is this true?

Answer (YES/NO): NO